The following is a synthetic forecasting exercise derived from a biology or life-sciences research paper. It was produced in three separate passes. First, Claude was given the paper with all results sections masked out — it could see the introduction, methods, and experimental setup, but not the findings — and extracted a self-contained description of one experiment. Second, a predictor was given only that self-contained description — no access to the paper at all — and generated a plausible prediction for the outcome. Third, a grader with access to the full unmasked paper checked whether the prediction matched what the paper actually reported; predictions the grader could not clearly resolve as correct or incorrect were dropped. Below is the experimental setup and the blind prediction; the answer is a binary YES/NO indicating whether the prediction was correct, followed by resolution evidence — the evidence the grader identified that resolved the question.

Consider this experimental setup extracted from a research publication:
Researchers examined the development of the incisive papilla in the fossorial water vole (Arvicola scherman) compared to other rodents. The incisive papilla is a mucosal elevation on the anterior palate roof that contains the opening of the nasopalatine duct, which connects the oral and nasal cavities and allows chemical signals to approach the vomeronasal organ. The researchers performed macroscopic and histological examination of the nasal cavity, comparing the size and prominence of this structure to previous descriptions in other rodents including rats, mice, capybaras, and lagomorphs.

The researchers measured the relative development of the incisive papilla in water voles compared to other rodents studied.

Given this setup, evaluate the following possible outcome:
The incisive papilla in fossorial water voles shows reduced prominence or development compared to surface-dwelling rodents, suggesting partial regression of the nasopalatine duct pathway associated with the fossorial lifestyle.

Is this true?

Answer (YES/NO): NO